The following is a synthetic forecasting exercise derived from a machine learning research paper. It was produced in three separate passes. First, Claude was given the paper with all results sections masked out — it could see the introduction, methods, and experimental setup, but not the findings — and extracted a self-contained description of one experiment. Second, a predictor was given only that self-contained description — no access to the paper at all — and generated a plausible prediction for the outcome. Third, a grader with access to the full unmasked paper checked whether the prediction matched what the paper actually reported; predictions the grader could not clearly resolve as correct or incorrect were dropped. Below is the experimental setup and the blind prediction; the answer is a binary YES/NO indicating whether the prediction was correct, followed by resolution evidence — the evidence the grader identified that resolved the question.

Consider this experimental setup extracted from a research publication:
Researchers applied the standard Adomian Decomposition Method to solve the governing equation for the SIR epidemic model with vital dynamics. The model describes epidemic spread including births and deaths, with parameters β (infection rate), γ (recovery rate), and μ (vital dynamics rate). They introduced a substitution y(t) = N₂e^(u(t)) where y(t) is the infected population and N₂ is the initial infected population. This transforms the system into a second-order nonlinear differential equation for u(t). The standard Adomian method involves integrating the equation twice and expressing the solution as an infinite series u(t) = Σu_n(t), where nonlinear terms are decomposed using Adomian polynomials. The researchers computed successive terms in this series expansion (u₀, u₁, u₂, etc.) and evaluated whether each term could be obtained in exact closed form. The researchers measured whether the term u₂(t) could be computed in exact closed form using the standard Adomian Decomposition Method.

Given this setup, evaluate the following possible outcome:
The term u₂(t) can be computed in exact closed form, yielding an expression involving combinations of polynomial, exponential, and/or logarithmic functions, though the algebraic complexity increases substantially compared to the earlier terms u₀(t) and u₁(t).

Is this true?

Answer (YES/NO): NO